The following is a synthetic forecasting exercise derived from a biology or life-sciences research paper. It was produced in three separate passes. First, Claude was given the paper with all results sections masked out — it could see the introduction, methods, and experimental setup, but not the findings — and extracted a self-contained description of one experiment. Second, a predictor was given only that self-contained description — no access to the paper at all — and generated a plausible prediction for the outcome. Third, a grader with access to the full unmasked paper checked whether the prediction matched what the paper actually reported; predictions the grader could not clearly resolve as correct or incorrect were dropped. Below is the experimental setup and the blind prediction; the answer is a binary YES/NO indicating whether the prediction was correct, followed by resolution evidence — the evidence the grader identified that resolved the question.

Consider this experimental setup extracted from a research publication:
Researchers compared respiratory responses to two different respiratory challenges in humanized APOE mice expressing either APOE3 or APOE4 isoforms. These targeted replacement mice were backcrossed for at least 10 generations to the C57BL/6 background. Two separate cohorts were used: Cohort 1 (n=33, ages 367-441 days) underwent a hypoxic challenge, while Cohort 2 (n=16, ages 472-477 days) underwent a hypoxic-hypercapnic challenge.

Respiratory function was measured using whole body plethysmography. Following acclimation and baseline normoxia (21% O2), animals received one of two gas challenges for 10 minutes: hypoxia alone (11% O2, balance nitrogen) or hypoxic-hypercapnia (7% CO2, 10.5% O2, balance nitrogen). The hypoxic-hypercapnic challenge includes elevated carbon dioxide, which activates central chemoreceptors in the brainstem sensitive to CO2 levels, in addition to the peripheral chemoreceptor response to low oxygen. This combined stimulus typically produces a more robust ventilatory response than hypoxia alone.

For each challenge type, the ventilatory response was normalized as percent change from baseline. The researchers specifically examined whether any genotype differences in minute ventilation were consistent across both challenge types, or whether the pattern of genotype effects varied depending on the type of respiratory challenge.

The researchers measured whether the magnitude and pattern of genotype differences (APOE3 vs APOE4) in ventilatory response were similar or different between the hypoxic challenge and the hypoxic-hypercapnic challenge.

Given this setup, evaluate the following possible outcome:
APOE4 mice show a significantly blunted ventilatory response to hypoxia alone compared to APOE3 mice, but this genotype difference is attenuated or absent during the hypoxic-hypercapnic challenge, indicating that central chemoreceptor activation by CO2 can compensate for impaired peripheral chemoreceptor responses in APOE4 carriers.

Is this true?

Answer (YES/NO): YES